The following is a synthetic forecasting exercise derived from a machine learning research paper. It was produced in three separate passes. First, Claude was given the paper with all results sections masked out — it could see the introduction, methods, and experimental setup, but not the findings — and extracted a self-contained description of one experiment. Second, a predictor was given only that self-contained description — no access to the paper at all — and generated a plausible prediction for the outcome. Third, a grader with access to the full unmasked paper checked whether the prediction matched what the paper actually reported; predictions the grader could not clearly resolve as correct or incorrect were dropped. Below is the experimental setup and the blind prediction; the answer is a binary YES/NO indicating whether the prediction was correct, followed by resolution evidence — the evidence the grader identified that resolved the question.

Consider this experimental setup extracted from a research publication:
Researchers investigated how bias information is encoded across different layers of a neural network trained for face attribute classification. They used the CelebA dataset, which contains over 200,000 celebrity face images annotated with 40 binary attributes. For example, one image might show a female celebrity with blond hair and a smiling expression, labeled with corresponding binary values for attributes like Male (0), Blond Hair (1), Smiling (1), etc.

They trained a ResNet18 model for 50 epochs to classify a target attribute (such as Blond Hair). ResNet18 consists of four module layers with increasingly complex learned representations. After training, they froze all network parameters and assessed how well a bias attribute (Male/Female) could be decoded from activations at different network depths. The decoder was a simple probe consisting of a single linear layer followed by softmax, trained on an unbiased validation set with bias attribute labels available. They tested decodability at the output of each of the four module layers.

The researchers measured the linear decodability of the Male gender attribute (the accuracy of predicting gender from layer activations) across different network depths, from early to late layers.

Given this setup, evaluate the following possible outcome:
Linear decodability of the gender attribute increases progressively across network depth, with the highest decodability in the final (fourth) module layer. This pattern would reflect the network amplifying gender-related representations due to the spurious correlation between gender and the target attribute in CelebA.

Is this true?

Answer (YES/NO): NO